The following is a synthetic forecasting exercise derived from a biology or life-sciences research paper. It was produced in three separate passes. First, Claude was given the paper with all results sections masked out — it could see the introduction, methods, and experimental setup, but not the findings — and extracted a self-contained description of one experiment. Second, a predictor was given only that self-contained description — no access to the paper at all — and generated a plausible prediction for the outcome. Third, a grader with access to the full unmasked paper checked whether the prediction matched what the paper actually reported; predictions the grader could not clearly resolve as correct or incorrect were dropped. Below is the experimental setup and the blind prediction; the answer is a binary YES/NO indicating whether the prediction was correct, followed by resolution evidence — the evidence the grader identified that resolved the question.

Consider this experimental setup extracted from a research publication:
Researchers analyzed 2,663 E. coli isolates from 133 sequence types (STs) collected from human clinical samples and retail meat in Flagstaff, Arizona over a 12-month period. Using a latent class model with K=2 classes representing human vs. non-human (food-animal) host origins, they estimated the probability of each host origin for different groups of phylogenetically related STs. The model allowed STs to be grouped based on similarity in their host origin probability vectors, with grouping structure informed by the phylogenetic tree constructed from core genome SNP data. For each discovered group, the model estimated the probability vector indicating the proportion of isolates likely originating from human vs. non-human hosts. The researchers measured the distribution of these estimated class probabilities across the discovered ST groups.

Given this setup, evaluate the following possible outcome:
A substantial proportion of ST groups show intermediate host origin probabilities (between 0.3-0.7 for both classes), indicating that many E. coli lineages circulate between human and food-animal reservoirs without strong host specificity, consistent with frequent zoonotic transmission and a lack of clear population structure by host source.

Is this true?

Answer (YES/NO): NO